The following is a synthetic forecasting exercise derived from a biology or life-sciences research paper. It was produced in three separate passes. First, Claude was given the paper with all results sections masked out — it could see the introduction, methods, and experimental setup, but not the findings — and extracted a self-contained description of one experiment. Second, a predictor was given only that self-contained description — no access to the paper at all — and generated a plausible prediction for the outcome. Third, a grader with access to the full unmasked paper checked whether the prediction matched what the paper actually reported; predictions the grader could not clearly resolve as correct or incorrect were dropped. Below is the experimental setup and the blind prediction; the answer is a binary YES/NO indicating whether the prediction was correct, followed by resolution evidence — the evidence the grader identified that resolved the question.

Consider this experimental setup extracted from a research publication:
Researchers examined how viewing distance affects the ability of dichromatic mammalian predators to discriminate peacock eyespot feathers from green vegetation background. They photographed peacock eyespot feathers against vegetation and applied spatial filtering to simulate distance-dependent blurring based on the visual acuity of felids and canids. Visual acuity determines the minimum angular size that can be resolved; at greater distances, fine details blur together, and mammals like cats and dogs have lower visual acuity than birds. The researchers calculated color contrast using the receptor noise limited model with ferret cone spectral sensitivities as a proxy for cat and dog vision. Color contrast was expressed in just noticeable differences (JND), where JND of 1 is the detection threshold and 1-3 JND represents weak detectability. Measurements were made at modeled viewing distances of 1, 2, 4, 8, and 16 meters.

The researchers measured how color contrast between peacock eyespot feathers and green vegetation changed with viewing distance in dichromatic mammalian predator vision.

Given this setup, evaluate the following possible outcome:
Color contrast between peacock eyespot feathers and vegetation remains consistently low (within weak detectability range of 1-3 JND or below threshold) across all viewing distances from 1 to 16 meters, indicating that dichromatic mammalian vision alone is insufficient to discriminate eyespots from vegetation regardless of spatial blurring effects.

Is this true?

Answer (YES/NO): YES